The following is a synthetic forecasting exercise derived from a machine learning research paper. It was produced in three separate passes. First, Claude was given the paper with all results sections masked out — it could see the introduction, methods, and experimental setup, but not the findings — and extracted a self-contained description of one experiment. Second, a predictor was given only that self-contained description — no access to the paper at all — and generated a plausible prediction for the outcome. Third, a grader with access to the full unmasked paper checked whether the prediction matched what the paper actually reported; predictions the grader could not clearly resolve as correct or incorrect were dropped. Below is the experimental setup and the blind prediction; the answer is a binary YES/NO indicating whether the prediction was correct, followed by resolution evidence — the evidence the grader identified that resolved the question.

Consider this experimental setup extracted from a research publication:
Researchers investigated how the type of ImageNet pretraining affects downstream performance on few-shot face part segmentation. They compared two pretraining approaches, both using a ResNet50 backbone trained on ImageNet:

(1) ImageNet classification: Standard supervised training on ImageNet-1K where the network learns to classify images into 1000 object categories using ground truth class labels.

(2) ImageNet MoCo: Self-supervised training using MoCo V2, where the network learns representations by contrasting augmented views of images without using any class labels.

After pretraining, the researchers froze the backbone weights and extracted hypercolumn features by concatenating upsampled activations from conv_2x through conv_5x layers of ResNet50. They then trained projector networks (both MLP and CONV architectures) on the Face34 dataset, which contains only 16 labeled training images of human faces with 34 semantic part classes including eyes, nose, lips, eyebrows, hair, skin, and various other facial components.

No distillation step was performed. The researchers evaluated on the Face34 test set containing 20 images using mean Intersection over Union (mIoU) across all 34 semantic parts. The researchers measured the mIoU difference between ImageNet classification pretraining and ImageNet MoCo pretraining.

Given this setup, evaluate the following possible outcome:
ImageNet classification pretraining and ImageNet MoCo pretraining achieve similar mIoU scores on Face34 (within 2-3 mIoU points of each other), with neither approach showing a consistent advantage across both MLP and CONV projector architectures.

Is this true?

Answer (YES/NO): NO